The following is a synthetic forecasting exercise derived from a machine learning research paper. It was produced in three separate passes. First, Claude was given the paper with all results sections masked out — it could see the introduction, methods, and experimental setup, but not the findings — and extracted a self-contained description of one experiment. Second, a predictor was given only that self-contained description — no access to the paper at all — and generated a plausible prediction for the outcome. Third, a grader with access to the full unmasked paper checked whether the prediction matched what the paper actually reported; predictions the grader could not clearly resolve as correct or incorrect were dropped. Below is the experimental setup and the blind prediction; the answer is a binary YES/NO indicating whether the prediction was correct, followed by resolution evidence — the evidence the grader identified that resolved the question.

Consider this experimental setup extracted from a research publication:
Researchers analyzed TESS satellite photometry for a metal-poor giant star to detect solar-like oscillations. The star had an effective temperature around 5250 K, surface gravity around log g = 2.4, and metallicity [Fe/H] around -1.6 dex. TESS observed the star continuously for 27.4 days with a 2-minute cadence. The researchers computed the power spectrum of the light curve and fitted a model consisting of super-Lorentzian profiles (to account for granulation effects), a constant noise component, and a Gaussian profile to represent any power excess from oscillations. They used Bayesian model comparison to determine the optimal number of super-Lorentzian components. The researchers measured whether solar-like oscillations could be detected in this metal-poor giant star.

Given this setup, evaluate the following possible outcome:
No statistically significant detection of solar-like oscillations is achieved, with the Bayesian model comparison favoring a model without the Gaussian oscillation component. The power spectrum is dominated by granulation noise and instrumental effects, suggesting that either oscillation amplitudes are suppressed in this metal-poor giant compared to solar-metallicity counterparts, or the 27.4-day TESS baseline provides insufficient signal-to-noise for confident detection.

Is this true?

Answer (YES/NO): NO